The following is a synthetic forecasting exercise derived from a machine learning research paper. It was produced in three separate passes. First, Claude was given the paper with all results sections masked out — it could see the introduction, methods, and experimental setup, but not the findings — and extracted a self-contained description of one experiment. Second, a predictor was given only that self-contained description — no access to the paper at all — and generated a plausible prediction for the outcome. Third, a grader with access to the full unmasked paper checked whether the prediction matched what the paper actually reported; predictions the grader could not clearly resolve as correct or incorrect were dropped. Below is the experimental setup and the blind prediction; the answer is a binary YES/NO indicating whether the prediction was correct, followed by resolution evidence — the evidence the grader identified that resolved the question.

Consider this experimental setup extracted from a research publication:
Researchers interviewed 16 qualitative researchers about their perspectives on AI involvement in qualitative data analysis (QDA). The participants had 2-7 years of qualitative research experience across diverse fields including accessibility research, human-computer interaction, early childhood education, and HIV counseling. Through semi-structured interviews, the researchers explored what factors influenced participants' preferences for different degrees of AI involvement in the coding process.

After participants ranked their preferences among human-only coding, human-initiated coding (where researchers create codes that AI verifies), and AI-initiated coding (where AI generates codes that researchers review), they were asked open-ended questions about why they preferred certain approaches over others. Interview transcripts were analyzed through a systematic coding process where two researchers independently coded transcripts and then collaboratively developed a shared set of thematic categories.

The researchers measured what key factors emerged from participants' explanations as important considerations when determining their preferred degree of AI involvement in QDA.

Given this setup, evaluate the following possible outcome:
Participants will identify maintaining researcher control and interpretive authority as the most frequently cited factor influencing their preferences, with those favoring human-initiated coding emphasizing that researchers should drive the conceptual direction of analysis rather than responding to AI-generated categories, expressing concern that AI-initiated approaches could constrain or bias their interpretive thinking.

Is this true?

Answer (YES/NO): NO